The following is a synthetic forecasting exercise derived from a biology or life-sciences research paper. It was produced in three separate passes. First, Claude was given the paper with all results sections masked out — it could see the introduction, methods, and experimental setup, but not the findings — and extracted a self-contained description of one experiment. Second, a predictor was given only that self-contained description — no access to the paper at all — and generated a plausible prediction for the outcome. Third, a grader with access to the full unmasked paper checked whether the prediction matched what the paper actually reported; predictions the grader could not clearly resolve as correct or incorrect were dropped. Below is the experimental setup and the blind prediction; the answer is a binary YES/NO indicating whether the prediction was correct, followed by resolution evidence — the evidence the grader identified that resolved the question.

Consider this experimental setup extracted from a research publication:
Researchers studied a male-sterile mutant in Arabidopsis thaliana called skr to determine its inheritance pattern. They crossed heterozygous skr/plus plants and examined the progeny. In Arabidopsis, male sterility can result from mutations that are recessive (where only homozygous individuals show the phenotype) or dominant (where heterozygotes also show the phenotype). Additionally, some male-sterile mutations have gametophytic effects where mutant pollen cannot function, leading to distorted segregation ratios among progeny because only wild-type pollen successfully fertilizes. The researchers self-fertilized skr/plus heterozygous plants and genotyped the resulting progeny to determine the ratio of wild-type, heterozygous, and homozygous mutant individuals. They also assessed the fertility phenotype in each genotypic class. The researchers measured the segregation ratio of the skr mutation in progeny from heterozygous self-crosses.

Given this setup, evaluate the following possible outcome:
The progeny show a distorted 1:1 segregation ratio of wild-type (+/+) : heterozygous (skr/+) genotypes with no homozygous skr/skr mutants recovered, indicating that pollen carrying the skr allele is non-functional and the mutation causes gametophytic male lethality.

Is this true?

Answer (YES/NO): NO